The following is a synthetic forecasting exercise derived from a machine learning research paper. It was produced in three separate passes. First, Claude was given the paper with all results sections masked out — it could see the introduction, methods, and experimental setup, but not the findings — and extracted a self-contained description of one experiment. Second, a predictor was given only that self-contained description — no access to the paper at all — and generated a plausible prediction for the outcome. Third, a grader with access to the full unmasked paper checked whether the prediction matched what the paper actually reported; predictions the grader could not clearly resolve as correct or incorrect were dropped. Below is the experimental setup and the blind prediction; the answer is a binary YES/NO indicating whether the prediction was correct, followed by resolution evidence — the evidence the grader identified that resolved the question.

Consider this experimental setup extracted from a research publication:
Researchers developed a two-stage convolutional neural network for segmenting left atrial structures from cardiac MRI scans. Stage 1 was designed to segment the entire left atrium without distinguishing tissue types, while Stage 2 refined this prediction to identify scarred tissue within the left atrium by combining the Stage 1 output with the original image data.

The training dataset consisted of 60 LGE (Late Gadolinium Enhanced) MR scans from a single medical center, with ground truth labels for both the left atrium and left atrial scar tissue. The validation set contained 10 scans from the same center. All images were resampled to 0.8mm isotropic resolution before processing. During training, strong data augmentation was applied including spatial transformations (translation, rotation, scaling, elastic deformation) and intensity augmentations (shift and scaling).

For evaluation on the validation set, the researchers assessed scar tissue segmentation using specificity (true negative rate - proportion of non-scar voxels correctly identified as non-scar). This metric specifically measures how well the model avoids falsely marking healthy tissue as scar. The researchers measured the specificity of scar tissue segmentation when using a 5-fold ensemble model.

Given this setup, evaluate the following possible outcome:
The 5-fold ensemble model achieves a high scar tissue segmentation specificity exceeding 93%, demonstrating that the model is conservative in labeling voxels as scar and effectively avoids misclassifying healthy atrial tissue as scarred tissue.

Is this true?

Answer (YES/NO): YES